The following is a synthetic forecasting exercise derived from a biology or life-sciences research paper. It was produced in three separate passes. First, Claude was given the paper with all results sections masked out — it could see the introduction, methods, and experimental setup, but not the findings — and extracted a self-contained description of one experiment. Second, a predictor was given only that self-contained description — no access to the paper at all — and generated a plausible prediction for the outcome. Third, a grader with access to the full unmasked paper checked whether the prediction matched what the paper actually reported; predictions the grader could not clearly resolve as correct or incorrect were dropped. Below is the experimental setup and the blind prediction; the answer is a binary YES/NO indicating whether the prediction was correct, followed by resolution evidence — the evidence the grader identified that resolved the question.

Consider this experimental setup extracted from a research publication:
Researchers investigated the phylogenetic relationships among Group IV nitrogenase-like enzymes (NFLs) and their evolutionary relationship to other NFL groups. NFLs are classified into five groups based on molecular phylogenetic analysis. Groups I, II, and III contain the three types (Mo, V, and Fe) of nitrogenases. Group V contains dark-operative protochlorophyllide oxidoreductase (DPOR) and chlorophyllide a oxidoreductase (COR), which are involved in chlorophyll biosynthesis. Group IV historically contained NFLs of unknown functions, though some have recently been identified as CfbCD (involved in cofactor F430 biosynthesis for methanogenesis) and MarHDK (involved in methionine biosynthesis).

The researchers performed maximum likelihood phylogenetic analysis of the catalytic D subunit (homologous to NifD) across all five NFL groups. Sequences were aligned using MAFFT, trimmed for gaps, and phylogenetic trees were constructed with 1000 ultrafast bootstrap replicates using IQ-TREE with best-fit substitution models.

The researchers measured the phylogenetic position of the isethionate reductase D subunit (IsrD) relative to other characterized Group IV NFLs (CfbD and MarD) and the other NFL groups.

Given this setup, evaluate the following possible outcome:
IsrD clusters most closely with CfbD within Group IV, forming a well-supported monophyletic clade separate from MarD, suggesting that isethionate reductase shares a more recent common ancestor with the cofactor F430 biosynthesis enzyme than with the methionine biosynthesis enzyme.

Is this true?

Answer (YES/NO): NO